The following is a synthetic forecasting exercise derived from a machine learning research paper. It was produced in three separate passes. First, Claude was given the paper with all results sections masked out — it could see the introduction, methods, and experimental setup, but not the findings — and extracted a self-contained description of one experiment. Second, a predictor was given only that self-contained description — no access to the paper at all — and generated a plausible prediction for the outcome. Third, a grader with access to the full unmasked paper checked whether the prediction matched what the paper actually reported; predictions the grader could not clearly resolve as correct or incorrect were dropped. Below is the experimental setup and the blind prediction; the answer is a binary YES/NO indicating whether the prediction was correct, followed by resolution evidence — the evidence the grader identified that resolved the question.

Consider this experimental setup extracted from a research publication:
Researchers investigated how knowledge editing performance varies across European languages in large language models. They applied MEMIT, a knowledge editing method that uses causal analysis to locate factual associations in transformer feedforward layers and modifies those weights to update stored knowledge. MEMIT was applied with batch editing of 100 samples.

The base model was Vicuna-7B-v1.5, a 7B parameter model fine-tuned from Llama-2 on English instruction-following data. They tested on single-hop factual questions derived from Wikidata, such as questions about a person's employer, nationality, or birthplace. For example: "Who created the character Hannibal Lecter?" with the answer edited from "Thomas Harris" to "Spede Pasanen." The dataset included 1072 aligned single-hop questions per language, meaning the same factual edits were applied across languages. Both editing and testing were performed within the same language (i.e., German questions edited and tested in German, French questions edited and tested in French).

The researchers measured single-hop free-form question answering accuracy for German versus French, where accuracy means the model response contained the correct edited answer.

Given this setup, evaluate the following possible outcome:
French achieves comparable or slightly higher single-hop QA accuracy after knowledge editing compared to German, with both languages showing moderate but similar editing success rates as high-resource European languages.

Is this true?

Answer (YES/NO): NO